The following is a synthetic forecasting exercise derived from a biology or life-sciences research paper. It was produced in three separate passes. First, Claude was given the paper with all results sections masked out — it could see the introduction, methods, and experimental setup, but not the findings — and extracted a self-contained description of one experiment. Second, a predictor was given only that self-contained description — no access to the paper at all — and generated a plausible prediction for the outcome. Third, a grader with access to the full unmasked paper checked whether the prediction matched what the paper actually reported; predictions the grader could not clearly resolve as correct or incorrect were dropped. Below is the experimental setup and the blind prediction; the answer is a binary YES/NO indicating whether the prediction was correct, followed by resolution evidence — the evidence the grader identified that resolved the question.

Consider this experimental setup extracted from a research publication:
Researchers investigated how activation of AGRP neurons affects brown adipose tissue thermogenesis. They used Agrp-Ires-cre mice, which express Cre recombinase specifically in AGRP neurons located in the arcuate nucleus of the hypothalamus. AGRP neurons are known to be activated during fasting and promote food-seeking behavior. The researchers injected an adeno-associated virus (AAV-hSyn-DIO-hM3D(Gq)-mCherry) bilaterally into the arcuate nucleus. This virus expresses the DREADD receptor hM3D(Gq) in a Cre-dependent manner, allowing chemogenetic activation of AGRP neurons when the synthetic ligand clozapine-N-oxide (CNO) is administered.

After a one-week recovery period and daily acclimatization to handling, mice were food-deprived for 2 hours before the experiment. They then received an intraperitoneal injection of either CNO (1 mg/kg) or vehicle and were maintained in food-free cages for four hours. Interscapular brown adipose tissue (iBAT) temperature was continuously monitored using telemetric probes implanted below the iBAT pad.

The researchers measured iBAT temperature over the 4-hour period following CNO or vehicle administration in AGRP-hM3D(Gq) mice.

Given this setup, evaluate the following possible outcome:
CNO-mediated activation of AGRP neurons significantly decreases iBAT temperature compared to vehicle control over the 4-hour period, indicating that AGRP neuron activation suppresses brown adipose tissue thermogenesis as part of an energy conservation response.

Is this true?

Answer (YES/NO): YES